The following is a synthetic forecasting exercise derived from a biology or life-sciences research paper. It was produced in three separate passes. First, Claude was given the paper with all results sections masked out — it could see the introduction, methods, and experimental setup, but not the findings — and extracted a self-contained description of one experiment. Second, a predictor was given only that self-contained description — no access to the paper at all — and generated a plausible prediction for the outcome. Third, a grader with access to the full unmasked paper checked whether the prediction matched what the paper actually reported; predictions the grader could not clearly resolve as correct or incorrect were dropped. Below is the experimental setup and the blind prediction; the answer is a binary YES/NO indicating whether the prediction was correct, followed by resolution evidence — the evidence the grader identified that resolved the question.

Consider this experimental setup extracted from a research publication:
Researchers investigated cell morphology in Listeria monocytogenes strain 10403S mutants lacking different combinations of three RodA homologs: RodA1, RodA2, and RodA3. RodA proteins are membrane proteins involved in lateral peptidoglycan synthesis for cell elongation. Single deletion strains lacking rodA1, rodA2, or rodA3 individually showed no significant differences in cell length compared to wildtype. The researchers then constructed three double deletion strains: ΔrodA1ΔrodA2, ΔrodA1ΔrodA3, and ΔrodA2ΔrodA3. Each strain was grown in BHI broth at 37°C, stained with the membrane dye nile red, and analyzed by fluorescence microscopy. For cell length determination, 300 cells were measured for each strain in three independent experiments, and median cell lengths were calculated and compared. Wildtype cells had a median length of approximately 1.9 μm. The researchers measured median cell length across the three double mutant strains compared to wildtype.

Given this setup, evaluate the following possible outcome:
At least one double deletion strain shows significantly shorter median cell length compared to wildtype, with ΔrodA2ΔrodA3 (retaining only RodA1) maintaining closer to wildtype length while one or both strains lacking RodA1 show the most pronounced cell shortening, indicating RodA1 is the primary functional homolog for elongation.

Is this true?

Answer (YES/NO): NO